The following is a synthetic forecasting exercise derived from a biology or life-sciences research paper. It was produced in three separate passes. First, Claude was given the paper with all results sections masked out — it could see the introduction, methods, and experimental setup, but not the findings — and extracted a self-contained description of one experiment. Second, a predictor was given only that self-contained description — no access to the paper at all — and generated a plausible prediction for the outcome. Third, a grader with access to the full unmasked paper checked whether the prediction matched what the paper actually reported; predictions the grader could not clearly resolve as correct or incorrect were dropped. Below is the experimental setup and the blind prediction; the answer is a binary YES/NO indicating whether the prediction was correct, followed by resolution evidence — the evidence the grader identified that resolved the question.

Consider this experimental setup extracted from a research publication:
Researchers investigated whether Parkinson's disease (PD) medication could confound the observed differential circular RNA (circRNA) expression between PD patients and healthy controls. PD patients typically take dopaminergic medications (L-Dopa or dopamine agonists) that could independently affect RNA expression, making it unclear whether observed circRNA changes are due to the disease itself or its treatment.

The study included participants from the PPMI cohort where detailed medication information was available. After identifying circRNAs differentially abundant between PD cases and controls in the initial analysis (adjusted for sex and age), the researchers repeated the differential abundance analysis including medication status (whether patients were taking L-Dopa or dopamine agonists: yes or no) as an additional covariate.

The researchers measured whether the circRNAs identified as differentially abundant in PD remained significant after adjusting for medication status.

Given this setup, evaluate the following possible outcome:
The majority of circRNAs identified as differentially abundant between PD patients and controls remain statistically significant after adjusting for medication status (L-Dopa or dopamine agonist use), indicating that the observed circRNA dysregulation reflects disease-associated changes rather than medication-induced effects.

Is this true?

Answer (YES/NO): YES